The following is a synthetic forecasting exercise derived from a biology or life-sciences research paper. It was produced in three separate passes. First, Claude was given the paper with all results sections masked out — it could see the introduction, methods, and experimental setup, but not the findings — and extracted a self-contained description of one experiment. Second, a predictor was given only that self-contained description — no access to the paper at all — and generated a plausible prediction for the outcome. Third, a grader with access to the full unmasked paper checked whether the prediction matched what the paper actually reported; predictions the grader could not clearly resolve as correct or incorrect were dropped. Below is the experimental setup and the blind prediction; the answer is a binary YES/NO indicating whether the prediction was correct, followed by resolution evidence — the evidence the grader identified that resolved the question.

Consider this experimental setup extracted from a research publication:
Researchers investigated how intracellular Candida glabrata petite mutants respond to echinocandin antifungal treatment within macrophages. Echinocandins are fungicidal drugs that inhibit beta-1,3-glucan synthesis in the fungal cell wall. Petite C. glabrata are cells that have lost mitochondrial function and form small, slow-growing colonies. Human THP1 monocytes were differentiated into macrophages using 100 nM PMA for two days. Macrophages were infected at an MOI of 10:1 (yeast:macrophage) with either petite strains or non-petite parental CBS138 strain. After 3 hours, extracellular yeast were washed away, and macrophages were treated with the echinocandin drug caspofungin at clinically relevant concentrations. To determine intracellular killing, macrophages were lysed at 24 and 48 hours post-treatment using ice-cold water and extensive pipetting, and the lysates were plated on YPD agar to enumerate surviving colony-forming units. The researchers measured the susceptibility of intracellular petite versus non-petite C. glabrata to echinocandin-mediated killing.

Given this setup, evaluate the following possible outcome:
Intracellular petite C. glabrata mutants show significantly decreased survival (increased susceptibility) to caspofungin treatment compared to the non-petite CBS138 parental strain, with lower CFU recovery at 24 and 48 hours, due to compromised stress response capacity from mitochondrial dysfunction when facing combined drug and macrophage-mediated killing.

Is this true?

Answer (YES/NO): NO